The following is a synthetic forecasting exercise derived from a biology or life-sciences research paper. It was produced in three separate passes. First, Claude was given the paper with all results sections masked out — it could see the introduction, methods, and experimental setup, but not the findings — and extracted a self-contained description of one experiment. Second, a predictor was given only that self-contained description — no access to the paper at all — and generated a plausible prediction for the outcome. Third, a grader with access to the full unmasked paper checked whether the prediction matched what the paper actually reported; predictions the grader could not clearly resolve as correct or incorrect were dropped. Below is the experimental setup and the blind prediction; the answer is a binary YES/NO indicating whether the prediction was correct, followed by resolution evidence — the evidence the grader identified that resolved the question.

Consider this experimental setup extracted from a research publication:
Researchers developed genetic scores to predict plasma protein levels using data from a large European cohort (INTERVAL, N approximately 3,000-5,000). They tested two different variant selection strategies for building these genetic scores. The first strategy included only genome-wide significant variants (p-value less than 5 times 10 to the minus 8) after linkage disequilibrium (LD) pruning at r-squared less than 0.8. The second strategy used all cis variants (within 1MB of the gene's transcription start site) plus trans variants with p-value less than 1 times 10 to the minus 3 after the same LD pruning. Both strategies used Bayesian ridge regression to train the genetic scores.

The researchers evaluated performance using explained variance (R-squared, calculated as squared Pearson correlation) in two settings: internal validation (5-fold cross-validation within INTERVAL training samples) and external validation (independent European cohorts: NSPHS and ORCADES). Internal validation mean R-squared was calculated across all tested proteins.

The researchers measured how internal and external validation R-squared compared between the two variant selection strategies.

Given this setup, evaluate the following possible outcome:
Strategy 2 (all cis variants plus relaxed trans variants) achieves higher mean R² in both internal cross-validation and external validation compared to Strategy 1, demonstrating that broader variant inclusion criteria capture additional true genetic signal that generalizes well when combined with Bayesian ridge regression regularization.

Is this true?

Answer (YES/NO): NO